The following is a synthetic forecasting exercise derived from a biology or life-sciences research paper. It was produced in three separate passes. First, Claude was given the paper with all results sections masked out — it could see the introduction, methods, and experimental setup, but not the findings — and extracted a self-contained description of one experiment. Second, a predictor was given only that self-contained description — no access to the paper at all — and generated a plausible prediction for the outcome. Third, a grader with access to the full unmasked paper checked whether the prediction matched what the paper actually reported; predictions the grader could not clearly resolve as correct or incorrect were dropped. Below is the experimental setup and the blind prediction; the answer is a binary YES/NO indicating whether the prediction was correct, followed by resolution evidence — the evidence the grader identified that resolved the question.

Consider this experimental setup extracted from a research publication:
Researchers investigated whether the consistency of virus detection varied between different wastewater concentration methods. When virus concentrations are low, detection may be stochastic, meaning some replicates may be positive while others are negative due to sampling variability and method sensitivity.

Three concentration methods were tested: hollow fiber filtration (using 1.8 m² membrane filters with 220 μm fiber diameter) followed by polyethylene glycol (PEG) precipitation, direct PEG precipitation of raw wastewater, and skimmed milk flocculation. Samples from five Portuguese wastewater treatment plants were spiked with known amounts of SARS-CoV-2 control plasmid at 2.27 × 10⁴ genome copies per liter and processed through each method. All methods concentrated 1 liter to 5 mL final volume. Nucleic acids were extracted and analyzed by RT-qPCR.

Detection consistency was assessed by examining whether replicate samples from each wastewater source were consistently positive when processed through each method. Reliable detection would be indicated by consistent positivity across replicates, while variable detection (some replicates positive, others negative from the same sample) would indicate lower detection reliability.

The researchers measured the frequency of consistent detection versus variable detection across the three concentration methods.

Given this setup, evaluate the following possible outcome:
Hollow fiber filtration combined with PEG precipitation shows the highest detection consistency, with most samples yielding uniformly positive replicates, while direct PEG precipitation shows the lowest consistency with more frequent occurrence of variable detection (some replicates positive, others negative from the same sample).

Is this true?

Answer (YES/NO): YES